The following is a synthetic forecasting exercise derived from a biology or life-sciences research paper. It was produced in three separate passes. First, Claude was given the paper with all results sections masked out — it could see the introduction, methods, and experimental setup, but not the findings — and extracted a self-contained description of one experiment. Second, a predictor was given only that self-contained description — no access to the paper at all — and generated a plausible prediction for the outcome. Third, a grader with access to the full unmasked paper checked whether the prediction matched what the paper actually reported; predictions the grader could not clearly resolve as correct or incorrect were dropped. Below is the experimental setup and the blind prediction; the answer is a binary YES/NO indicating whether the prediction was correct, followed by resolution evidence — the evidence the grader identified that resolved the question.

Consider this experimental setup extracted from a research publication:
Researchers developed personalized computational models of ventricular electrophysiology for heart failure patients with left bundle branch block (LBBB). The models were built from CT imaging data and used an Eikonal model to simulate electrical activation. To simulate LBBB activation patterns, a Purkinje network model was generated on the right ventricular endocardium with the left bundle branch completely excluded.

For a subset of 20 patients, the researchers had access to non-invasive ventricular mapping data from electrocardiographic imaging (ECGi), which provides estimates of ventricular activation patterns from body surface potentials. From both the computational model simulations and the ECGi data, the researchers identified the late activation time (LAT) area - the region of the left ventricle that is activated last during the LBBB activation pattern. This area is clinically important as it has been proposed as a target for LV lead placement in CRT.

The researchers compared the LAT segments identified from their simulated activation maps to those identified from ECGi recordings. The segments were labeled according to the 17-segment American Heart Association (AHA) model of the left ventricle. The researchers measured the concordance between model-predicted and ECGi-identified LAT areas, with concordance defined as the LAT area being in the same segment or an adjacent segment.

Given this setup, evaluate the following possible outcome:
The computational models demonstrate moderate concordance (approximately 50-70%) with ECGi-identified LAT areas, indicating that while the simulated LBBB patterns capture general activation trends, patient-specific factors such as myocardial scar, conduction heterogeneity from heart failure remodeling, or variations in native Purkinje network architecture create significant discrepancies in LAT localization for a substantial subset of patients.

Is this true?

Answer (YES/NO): NO